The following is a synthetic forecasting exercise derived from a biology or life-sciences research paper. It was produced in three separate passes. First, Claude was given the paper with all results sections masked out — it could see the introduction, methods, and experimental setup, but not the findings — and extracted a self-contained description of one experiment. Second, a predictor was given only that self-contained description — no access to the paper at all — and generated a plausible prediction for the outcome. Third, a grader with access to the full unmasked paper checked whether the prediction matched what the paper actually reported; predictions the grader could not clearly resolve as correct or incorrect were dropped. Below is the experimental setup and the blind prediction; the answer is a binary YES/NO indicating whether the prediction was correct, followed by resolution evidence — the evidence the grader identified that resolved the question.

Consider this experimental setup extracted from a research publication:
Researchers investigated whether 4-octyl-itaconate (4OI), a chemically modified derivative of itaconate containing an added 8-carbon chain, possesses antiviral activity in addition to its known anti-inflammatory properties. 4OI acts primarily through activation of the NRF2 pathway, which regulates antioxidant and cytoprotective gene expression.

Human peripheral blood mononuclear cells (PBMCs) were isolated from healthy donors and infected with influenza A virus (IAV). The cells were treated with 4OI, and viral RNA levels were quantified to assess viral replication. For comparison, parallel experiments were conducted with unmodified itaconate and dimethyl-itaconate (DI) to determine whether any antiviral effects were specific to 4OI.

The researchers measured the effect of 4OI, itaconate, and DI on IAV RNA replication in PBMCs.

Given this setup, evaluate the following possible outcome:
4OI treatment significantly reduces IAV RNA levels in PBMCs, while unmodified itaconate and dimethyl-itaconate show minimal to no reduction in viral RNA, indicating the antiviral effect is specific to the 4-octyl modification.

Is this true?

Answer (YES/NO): YES